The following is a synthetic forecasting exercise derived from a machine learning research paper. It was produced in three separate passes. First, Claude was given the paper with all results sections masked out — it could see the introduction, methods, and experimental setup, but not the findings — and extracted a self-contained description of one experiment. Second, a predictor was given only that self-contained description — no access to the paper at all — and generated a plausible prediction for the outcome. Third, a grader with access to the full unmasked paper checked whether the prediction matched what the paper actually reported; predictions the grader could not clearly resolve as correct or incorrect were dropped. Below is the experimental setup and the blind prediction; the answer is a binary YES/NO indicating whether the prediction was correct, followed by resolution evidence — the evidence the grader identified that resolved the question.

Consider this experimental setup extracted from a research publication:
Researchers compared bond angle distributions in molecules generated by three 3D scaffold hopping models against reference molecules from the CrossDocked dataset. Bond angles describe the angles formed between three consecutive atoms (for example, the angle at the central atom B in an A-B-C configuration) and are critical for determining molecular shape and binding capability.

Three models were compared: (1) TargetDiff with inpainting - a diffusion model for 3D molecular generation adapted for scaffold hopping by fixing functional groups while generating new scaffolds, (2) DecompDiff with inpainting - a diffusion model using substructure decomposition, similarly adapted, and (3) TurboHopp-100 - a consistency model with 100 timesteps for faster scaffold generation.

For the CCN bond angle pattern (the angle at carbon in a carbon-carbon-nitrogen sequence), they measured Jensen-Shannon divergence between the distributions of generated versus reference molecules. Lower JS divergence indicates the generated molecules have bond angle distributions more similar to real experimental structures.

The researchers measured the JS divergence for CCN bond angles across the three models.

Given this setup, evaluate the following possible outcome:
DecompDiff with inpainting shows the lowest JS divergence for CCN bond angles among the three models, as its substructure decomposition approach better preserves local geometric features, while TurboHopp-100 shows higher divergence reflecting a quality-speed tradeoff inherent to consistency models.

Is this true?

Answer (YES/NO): YES